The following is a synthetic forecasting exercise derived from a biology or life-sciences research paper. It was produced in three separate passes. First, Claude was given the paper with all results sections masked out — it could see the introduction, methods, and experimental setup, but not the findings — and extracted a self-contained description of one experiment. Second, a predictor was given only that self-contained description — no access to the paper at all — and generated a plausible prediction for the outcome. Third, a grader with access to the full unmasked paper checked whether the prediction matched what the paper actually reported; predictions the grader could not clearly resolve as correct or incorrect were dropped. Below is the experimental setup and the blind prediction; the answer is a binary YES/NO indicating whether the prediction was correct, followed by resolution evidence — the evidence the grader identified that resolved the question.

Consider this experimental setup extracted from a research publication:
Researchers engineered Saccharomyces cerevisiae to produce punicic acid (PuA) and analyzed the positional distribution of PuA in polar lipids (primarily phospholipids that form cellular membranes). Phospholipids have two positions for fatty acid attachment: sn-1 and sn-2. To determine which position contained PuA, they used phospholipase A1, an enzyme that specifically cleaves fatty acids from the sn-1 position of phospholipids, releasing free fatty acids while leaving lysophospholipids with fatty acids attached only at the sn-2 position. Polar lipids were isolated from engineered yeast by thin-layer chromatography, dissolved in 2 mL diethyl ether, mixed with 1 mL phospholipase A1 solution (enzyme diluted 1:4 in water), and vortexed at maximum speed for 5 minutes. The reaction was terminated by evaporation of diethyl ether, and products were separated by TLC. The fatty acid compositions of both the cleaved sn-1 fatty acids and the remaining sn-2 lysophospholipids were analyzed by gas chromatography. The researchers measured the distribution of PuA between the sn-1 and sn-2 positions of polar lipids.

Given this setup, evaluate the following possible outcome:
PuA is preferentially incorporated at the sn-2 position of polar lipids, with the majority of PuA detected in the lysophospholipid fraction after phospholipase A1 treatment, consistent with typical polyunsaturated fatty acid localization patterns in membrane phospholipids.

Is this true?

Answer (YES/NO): YES